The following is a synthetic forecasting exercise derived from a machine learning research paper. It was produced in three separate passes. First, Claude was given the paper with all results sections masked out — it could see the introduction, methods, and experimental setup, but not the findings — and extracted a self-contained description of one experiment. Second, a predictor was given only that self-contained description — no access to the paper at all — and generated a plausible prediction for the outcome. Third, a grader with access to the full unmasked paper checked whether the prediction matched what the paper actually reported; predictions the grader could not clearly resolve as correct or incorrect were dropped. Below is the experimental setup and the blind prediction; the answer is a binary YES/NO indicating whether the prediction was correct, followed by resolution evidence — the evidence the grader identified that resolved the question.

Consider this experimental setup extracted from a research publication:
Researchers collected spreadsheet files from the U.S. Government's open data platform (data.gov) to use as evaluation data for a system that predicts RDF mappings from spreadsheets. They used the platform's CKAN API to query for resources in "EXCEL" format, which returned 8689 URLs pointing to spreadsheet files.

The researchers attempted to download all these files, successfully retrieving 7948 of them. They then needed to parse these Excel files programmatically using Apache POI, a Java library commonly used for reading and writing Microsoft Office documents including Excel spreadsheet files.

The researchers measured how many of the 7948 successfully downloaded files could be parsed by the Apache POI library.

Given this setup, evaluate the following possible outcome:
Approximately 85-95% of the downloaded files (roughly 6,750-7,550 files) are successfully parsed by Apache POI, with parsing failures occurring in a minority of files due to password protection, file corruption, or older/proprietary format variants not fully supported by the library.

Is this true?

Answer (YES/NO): NO